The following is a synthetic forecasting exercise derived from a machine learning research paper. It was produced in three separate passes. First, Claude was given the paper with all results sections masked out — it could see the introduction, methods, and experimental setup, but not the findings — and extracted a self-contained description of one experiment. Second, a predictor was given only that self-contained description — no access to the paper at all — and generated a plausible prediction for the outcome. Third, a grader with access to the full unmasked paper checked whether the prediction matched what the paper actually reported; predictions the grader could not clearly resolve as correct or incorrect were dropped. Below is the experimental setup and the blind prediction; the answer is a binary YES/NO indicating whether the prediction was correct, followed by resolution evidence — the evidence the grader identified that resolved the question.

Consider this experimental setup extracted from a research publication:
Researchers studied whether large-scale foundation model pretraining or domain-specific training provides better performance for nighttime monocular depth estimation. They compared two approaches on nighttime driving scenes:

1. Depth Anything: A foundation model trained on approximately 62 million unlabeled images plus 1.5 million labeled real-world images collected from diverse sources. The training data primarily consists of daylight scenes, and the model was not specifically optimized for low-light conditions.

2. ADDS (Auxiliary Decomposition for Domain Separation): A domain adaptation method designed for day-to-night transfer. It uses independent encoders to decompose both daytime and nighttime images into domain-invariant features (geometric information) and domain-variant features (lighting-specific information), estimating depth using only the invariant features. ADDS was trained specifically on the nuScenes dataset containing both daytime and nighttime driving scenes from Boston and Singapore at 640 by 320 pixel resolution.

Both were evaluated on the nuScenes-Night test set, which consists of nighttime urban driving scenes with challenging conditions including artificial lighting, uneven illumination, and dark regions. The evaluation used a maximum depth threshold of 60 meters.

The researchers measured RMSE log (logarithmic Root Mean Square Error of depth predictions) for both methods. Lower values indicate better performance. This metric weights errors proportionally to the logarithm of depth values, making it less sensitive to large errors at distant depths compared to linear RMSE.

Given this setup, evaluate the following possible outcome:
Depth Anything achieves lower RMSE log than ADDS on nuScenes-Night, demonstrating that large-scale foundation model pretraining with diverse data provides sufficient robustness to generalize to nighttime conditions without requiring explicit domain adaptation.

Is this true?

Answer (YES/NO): YES